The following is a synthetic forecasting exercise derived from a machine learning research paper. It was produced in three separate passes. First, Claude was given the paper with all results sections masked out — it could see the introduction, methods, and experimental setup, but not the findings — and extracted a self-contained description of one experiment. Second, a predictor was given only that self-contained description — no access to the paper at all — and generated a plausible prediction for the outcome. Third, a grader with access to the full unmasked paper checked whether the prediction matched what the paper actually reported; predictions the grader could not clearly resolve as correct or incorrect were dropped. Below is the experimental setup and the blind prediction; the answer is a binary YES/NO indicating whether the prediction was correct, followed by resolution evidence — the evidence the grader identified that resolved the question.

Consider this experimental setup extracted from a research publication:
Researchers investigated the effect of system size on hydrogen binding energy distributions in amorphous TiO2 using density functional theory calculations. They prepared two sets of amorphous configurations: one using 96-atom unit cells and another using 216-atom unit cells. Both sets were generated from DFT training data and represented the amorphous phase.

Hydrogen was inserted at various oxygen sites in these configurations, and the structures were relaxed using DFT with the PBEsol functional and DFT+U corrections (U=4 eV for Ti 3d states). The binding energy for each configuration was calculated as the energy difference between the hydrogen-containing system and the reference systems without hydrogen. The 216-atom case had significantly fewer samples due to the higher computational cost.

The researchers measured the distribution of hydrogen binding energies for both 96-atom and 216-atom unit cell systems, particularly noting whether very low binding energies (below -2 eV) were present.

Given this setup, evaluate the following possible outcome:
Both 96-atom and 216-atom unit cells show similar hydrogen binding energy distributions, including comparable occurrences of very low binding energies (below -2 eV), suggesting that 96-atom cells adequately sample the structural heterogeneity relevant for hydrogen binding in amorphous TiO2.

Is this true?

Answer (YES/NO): NO